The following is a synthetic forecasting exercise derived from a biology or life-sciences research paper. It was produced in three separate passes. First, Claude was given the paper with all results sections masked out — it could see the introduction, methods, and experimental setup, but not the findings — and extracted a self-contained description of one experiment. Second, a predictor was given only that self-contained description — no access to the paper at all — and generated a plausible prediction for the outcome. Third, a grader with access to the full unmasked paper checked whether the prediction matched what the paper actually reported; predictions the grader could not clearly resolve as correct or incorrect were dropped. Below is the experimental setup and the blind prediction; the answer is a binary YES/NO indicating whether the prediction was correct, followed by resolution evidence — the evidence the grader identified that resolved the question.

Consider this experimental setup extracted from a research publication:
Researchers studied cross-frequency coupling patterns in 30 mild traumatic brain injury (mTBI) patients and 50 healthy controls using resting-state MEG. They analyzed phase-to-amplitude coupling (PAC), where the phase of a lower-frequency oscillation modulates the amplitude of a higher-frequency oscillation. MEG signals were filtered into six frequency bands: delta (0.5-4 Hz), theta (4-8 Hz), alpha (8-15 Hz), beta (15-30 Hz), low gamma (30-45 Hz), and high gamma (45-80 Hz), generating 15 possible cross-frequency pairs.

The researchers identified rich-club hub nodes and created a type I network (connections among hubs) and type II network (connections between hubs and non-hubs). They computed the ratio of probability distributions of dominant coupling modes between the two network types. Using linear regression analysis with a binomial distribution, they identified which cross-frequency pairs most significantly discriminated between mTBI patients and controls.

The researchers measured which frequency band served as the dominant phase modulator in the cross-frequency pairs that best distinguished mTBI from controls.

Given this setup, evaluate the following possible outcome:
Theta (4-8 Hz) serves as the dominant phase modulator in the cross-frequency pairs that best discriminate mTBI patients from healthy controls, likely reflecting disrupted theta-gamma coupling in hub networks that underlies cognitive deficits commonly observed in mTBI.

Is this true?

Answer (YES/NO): NO